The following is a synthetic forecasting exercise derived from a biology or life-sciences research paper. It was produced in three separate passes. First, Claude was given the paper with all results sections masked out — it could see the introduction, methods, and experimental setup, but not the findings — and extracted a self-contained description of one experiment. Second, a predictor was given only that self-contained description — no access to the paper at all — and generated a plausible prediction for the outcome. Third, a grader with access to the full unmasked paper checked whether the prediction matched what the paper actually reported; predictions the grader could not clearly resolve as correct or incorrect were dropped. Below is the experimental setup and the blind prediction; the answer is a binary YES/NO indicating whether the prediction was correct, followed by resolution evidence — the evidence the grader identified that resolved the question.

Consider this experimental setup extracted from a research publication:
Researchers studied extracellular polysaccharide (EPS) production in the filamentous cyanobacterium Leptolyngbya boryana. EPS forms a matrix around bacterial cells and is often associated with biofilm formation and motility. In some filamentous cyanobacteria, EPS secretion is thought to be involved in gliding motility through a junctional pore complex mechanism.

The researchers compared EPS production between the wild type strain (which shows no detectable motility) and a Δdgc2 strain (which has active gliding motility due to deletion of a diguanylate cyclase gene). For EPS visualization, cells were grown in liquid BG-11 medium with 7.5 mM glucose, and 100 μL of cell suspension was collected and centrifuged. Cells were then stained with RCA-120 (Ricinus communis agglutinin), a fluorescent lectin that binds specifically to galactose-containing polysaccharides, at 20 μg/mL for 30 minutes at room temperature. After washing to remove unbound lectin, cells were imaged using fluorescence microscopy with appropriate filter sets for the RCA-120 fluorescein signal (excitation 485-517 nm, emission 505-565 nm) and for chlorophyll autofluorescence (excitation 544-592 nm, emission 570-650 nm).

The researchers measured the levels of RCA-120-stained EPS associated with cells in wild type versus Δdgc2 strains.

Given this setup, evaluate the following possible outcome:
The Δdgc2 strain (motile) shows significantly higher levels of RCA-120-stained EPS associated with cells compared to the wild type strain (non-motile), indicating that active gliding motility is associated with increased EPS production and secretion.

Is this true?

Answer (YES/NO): YES